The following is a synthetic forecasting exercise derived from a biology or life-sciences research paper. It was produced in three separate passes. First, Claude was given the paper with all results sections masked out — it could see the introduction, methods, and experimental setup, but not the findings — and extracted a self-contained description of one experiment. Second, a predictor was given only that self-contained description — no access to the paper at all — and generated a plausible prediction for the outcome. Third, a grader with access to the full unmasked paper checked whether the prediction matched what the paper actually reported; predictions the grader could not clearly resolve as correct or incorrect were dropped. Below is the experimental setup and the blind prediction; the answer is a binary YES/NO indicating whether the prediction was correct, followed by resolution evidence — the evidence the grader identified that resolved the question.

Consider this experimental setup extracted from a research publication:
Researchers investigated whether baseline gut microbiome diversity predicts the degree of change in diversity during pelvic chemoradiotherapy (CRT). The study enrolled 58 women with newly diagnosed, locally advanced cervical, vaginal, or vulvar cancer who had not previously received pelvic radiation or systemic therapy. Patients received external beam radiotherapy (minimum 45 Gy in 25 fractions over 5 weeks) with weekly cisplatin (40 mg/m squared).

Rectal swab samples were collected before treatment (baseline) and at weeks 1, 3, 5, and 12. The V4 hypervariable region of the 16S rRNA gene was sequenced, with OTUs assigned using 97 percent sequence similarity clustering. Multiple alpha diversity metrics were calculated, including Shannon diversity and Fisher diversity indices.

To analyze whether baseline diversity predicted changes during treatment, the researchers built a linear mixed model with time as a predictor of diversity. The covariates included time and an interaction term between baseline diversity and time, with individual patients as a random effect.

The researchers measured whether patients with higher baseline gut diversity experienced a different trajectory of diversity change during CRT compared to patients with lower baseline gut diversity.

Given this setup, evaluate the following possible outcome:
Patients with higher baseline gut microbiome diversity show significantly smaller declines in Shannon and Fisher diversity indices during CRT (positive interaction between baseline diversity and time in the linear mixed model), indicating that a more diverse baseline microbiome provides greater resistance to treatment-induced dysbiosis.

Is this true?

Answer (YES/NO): NO